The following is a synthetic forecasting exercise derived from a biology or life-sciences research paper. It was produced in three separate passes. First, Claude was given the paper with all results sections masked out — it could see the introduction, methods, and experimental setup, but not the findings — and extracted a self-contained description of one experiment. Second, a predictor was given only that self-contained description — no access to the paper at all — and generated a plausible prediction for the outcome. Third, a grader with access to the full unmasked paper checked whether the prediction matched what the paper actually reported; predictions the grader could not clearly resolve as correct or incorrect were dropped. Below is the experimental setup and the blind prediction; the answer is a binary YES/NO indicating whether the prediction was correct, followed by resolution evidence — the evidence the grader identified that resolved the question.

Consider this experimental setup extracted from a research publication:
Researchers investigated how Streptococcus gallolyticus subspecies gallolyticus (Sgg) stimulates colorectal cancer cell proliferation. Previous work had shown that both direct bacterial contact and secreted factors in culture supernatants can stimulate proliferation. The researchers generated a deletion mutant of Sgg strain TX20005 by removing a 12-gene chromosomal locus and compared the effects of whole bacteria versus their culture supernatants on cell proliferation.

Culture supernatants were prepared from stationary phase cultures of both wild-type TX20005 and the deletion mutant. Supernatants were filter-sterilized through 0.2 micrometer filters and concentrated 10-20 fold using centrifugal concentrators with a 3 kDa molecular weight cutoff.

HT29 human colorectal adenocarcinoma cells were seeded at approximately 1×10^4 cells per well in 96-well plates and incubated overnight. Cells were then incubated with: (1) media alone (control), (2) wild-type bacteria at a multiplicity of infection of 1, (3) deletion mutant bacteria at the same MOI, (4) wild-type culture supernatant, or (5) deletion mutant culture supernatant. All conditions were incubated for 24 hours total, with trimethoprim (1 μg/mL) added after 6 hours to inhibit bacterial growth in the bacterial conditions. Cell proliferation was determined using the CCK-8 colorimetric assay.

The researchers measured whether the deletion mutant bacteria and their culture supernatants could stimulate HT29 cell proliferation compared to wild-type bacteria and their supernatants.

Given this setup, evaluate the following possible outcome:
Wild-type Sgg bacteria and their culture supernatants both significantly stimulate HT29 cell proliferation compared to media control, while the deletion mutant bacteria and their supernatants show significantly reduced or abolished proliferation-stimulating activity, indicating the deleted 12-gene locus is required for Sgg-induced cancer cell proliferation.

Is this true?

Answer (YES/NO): YES